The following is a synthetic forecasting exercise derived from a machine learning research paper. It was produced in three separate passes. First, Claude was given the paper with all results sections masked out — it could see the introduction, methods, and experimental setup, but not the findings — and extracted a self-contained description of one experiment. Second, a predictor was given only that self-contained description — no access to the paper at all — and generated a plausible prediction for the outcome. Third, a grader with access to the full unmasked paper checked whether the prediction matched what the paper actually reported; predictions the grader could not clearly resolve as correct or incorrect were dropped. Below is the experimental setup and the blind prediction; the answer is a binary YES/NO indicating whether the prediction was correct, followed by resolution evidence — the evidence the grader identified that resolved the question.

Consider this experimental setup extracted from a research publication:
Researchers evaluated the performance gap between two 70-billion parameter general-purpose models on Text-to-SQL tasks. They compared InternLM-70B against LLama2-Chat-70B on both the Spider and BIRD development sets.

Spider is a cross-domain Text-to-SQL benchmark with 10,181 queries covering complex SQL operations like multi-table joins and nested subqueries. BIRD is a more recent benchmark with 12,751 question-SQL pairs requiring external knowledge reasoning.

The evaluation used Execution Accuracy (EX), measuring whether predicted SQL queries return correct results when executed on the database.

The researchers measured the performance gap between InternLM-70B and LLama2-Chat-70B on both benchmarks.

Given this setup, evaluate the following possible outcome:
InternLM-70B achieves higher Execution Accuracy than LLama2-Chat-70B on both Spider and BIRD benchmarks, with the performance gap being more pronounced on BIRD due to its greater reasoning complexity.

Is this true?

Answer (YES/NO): NO